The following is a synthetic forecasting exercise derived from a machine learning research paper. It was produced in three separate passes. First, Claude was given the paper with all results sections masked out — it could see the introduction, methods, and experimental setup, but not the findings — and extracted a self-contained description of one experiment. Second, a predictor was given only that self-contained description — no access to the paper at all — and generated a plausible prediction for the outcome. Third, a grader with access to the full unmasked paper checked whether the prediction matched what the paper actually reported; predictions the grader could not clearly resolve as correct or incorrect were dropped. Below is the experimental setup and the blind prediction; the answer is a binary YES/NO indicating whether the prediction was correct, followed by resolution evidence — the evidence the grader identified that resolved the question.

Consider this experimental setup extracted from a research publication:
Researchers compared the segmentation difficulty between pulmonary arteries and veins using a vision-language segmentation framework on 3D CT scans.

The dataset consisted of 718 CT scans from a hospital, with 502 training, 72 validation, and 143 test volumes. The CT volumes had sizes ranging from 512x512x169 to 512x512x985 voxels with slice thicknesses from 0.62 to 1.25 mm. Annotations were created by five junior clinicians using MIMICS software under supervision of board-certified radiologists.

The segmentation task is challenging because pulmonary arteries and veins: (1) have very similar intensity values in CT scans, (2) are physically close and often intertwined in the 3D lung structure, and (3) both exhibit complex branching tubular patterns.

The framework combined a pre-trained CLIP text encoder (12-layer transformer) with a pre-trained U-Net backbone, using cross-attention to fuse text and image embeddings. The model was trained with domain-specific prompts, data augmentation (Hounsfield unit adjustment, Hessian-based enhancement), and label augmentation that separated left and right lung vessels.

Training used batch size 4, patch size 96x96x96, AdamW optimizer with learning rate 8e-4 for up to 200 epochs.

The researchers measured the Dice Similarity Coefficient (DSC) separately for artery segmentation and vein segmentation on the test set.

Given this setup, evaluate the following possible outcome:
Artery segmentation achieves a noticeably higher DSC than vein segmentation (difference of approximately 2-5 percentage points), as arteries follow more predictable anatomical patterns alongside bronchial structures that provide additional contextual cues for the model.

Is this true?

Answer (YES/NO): YES